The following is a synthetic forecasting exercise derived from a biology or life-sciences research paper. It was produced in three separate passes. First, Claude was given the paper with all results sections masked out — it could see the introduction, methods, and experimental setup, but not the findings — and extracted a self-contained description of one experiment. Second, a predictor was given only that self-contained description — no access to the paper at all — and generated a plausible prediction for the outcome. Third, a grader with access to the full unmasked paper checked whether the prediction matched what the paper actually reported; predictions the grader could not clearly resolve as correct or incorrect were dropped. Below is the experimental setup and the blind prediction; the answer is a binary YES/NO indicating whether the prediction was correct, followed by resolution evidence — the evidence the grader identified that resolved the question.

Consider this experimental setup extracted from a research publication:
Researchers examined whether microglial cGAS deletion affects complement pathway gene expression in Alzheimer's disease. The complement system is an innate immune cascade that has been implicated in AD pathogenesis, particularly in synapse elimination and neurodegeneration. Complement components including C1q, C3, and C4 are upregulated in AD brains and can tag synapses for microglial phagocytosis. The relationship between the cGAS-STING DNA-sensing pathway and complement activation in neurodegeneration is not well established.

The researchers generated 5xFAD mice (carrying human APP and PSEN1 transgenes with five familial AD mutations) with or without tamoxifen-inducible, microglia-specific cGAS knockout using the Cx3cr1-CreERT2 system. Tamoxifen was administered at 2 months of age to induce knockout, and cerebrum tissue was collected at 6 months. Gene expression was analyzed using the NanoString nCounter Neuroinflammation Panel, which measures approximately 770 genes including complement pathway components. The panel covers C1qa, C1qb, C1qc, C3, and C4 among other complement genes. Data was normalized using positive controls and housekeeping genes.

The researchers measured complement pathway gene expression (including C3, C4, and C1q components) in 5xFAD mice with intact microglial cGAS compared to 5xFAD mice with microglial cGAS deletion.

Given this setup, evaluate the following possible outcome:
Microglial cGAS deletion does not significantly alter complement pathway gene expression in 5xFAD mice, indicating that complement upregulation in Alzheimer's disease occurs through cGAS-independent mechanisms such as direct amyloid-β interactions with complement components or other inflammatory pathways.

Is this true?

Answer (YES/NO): NO